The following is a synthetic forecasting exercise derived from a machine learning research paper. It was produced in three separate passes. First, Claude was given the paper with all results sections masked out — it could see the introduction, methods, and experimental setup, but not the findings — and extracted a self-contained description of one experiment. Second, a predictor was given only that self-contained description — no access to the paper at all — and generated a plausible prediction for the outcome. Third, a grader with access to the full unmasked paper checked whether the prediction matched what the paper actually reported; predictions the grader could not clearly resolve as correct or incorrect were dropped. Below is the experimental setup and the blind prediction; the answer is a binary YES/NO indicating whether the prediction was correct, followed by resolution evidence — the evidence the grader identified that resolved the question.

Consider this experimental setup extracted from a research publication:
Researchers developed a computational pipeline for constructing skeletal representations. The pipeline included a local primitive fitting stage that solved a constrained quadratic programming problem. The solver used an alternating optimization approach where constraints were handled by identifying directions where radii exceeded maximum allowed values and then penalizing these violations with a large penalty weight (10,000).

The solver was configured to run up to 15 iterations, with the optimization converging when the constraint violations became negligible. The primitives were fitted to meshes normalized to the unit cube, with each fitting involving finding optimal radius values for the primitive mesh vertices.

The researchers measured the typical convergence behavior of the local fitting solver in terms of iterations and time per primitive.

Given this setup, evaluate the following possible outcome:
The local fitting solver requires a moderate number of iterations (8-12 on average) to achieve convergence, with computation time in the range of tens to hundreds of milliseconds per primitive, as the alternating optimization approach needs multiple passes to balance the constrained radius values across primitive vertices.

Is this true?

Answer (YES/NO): NO